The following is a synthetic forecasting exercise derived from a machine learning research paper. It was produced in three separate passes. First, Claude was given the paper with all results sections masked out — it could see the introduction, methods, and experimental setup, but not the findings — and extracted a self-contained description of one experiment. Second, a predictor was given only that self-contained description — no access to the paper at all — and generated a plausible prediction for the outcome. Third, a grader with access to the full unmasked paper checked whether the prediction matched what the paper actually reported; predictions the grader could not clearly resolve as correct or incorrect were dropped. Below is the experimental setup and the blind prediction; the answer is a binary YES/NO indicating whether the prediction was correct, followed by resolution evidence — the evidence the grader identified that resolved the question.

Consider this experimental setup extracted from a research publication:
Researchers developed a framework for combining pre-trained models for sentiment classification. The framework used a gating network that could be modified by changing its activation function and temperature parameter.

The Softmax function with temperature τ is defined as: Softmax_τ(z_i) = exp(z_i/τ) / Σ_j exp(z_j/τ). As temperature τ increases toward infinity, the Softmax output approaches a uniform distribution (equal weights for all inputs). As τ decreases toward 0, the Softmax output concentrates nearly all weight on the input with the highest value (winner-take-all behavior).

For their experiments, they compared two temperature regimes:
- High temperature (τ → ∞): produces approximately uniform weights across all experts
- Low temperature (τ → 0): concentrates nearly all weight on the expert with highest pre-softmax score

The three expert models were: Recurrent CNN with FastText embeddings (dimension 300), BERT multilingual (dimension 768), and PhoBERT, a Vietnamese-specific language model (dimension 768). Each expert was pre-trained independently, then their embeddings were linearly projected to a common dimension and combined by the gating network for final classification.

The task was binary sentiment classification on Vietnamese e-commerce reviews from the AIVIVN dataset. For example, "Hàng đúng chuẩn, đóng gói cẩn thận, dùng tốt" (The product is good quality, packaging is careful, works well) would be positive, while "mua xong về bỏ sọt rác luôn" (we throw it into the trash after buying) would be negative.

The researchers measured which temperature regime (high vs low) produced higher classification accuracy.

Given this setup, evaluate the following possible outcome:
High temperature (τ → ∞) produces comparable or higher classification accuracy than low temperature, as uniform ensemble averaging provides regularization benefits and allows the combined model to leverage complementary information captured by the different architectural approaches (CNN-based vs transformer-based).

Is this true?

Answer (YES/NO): YES